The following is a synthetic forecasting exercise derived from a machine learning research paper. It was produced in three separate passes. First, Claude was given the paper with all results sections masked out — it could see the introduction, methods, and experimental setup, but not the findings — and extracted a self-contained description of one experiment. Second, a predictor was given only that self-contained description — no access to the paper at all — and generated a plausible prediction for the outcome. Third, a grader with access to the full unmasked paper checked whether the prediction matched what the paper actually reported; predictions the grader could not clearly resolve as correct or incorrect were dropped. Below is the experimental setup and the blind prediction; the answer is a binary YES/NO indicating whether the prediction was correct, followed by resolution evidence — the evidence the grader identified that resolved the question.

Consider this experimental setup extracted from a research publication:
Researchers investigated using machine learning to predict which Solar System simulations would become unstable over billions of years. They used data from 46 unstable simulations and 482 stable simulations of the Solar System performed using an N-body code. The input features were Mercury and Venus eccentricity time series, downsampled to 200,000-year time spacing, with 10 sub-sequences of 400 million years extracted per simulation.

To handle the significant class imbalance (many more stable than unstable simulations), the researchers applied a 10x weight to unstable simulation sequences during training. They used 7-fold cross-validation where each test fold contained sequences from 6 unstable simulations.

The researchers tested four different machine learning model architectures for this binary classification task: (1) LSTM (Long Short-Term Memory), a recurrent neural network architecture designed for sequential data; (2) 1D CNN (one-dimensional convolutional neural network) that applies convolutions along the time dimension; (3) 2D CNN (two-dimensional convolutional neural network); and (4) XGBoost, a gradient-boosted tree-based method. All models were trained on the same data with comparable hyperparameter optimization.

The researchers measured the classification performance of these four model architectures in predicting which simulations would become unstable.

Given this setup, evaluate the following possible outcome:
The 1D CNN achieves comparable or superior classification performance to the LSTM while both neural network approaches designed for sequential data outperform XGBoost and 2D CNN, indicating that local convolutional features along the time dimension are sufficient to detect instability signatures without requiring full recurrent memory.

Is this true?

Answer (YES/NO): NO